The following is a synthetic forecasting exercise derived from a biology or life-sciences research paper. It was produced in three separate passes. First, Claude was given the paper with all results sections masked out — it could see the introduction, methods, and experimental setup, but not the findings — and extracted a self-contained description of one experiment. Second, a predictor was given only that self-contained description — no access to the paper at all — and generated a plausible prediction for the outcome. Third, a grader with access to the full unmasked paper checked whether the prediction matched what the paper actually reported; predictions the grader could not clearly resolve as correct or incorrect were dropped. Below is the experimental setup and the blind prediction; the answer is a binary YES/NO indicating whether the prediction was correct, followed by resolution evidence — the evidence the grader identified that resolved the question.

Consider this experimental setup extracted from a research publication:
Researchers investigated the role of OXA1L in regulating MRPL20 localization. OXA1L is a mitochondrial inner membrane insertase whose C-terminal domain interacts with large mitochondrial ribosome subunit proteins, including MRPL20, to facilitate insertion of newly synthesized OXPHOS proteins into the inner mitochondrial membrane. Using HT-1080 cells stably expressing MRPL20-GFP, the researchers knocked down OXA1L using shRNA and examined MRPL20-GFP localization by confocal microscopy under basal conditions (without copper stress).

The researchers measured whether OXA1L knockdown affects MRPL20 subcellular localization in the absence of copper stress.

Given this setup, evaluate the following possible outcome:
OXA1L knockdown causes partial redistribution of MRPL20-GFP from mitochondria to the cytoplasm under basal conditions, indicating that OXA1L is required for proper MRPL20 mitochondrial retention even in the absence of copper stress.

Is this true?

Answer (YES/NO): NO